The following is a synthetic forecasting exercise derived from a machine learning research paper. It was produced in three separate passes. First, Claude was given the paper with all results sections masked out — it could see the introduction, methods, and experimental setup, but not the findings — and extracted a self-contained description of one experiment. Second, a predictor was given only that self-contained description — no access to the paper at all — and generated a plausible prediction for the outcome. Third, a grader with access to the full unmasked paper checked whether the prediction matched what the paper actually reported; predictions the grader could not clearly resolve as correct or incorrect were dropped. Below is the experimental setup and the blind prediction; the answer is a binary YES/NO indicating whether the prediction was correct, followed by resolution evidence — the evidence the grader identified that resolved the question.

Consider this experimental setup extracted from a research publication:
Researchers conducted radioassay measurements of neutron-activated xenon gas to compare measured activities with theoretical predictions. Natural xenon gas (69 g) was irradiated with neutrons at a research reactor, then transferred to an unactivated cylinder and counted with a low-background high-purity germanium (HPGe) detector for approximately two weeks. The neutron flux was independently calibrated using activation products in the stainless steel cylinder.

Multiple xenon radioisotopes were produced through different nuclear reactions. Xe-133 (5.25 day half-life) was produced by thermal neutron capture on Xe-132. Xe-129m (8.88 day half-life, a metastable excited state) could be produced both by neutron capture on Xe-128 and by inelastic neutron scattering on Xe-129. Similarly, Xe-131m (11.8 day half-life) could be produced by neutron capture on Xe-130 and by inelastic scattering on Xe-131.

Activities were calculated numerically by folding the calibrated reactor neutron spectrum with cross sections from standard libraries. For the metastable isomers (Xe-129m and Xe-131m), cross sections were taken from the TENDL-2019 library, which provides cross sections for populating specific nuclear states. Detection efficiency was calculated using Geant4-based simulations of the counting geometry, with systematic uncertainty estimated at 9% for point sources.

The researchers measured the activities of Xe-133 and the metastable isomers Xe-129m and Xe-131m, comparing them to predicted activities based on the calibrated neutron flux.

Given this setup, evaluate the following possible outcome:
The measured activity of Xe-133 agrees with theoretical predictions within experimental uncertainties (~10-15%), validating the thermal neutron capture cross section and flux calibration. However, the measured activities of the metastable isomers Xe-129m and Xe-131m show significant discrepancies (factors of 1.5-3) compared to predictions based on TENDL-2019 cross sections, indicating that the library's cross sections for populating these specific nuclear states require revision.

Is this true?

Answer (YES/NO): NO